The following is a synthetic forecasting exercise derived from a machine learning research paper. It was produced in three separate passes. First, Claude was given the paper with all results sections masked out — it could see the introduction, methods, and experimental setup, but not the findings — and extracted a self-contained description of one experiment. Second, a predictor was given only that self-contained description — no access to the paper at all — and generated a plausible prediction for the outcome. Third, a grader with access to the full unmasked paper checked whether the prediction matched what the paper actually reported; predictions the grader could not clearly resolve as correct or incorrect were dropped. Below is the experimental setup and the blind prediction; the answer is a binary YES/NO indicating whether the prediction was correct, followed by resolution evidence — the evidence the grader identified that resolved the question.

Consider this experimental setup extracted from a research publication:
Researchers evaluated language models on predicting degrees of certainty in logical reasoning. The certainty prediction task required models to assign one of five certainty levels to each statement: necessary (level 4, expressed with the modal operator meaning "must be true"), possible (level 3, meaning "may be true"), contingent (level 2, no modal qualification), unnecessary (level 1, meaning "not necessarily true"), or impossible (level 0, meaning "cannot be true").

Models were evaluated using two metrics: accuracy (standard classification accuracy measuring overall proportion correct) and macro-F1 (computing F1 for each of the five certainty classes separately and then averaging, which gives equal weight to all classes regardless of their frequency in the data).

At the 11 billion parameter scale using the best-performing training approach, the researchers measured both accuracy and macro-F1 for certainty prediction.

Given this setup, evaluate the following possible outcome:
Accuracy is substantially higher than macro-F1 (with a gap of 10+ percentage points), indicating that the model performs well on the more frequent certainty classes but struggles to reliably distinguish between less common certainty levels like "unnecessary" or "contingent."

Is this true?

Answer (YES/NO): YES